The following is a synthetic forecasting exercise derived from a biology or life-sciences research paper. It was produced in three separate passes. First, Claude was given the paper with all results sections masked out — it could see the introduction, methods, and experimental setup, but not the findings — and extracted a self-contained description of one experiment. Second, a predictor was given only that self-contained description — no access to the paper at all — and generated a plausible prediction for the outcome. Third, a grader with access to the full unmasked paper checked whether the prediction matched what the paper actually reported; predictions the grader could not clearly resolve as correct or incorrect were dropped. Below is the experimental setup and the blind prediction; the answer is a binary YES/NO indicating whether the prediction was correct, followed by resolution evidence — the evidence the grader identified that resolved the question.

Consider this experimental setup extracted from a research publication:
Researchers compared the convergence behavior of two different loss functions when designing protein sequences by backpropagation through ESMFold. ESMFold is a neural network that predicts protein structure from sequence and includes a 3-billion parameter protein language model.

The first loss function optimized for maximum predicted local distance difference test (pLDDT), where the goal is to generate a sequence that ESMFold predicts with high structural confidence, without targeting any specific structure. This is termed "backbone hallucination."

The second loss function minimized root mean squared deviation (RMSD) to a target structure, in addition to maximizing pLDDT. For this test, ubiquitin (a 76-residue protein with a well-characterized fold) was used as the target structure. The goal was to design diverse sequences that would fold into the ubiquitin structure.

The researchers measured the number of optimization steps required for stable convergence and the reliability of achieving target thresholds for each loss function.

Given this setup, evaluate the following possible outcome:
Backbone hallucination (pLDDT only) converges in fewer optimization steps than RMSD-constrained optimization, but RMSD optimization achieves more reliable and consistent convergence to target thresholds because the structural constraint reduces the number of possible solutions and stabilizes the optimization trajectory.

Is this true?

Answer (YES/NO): NO